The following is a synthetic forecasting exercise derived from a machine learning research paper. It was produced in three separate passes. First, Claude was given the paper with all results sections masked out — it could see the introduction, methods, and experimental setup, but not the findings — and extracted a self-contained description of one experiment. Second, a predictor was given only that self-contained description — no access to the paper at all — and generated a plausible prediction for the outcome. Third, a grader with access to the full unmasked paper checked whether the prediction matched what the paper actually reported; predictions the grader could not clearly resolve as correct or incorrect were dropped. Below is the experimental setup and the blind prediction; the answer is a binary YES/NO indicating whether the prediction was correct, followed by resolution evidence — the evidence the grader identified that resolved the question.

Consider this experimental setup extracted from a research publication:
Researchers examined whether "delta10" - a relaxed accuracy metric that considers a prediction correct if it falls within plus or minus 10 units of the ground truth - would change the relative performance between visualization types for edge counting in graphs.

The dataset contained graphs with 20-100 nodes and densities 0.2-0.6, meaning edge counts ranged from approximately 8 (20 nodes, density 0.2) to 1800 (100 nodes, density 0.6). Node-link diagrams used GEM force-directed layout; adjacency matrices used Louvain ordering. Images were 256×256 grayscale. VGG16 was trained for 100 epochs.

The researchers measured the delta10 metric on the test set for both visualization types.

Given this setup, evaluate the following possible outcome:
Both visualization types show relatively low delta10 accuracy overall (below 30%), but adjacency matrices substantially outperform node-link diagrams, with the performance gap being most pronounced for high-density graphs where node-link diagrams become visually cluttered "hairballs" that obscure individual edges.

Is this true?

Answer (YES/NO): NO